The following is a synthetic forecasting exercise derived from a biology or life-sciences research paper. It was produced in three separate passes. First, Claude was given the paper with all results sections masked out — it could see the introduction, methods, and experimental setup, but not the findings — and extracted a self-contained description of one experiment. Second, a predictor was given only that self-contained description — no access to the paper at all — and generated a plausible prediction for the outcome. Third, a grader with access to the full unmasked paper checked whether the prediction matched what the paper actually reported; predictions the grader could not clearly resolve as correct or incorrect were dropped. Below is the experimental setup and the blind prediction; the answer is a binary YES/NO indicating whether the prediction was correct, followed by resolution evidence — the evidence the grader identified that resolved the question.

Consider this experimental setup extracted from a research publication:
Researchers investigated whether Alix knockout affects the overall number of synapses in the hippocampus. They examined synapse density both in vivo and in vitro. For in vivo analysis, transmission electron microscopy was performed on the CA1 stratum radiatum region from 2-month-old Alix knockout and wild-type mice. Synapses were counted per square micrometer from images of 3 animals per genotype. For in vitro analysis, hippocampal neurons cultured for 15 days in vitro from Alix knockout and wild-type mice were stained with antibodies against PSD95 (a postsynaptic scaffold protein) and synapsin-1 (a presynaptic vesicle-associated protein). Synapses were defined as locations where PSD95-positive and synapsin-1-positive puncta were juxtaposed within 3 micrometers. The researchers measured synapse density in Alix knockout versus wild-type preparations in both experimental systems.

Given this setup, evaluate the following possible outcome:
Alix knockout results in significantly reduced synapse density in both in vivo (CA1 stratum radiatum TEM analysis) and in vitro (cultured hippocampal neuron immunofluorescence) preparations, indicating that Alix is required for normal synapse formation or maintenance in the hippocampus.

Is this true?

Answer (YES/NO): NO